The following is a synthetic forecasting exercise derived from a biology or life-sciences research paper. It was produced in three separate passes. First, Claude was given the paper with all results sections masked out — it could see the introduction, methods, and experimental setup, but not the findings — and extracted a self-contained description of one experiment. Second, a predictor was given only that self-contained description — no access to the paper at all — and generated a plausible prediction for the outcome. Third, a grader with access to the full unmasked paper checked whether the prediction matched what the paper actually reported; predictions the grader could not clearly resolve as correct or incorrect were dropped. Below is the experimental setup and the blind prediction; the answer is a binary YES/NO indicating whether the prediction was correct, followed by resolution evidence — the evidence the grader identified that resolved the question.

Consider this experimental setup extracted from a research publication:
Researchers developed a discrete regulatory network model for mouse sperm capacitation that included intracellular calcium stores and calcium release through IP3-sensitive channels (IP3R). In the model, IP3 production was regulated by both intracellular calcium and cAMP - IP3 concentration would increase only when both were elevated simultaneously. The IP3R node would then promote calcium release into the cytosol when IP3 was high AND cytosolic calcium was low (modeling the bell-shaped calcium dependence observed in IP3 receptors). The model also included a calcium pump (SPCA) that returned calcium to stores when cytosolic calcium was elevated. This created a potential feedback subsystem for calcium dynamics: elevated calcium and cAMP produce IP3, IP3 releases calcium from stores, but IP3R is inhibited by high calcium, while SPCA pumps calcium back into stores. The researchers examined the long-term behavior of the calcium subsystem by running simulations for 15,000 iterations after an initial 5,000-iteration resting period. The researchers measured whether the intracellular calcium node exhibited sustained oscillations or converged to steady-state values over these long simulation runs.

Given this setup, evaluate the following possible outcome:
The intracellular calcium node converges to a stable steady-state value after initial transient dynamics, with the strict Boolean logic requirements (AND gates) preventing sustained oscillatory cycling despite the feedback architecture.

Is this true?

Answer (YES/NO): YES